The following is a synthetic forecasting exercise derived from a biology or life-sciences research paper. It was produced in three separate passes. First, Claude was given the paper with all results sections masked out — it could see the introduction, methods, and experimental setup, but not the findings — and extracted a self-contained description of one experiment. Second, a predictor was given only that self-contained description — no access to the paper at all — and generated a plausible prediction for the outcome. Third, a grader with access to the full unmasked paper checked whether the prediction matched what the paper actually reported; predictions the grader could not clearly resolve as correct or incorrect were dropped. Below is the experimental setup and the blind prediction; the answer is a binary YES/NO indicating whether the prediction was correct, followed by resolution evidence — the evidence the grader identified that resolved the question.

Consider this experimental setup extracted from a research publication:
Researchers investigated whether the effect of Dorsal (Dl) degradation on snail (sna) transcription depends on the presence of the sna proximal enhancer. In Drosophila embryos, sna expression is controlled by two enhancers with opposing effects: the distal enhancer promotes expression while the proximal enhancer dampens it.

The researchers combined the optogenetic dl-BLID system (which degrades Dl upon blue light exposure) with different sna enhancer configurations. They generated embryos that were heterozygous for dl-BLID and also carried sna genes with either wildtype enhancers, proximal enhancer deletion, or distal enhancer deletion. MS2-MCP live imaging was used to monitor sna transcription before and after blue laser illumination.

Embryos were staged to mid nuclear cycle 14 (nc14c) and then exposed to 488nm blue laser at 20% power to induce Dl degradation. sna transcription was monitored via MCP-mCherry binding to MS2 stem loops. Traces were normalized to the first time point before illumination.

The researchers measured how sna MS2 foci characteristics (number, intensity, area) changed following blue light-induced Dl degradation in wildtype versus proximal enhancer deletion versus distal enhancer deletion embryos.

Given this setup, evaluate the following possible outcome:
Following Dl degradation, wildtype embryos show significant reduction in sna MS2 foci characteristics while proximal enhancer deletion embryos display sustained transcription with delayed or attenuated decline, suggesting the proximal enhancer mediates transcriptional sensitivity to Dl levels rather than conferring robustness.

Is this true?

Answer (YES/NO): NO